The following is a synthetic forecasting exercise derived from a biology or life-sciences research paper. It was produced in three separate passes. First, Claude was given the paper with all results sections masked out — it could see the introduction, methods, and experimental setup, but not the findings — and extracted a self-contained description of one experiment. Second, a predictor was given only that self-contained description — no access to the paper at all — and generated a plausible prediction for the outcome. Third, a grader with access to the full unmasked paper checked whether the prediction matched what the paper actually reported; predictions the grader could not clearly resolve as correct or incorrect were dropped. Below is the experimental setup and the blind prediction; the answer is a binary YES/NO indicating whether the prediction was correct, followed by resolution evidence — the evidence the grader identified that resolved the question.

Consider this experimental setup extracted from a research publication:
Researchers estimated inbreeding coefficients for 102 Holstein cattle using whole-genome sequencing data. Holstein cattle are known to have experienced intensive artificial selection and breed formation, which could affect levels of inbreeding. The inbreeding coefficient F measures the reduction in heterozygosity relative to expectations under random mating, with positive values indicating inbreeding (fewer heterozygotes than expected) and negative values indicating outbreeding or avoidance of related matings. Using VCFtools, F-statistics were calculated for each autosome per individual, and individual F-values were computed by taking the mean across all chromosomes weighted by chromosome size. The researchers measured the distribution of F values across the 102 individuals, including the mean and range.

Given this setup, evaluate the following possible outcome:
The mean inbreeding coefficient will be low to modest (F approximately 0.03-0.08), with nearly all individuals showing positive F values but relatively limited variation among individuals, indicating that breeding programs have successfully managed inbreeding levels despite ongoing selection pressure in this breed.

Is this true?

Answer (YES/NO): NO